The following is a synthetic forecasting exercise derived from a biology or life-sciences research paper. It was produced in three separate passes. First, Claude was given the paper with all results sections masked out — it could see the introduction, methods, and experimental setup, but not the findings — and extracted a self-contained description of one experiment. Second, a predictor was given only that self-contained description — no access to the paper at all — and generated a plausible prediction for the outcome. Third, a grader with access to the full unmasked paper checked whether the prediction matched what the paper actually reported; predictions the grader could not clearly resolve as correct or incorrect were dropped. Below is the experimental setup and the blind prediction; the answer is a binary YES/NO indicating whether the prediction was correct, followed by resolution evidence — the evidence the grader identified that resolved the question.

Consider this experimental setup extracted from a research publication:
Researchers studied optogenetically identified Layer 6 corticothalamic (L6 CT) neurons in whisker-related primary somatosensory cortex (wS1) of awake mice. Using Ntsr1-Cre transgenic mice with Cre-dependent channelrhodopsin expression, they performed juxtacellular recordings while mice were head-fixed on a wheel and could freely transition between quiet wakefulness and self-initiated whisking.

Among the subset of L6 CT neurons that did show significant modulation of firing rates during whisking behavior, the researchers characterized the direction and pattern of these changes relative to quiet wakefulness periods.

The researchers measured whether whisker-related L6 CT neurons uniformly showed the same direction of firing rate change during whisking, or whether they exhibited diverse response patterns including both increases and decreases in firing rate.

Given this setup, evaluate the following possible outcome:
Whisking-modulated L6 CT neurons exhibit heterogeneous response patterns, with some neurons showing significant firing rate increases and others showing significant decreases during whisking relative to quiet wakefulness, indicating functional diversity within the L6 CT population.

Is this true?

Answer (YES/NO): YES